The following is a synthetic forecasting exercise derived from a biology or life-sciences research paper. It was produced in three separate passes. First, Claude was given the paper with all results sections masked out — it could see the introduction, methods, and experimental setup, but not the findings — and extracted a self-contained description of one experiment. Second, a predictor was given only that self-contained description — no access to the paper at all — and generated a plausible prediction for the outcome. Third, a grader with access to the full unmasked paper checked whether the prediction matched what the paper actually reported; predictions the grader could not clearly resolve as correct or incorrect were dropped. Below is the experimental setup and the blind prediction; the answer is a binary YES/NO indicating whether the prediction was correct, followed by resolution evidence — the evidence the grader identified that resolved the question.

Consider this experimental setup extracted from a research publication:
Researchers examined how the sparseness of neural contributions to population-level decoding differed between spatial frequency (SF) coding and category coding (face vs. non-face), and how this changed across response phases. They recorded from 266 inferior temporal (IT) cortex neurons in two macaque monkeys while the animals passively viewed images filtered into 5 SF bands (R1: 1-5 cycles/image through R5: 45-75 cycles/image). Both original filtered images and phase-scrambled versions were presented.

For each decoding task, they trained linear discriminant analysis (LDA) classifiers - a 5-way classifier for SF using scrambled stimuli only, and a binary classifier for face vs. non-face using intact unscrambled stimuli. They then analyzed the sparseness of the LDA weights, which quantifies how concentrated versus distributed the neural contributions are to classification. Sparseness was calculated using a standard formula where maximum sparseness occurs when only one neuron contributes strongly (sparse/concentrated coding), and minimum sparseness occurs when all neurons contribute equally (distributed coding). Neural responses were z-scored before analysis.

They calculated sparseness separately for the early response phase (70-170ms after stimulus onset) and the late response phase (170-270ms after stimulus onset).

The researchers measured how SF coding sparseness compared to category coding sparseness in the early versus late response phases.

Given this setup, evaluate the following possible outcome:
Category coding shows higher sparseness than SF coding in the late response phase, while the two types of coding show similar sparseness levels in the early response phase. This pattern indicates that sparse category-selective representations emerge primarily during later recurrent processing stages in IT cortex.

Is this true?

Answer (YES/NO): NO